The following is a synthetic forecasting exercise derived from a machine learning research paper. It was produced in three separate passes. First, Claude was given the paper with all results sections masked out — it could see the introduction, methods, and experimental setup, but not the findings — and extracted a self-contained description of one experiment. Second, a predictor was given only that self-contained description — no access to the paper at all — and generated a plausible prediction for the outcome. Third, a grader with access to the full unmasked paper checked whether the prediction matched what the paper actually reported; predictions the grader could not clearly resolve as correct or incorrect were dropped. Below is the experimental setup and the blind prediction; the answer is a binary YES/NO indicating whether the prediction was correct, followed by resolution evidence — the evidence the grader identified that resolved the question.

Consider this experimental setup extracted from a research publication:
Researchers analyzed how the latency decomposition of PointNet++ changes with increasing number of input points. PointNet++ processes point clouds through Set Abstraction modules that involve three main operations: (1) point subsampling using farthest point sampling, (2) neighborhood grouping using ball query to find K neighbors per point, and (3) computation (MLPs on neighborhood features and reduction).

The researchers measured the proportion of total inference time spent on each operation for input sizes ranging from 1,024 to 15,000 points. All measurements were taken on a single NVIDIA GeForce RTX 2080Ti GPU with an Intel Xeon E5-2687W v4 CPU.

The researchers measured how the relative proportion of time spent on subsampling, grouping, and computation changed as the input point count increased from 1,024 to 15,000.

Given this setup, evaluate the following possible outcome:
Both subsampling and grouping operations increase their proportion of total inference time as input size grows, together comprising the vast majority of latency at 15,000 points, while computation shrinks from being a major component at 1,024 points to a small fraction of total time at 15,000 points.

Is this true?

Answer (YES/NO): NO